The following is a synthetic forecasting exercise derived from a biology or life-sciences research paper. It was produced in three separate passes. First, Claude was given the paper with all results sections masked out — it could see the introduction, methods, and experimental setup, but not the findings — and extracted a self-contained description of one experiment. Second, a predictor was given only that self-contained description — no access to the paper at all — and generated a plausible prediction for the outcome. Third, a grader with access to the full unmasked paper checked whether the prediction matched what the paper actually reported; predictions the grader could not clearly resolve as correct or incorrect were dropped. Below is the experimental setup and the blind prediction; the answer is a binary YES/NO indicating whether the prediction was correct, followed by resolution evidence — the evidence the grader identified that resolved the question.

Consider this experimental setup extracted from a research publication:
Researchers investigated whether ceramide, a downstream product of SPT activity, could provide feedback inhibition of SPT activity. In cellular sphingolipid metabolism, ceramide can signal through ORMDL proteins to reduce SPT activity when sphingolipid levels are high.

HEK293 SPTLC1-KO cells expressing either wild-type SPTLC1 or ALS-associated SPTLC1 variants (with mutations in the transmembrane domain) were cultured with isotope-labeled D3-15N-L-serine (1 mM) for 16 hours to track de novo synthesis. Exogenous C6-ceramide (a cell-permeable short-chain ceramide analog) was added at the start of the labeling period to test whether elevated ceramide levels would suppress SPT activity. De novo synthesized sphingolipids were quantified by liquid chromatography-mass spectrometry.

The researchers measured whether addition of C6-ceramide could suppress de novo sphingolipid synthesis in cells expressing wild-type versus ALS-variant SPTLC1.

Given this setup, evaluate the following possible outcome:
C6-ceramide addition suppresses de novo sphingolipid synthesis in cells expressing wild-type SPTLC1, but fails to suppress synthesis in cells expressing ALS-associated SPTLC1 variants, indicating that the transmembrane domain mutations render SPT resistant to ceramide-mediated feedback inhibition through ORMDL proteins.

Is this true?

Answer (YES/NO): YES